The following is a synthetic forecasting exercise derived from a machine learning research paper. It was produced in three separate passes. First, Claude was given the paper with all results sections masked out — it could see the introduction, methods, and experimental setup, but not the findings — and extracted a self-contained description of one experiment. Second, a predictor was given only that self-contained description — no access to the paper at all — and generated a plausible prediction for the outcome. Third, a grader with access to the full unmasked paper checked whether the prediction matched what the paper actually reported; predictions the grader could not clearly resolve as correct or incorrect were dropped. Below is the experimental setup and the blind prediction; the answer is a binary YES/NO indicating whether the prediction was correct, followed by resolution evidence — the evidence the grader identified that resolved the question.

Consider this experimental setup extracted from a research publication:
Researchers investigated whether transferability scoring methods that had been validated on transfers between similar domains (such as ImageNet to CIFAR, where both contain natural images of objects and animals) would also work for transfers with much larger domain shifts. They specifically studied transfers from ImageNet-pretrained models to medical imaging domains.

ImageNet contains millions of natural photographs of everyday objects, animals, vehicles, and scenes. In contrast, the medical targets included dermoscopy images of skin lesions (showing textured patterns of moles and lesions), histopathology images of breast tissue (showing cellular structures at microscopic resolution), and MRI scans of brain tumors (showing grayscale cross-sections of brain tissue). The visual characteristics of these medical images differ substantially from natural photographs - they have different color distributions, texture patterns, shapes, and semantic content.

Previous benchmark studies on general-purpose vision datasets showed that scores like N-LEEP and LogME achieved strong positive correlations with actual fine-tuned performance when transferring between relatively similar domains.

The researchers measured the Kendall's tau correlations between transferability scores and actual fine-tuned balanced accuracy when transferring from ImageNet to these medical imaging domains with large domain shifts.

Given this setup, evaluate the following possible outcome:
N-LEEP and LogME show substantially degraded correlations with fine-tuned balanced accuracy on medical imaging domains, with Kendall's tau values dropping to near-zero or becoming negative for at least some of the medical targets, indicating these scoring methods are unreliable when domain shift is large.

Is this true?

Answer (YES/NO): YES